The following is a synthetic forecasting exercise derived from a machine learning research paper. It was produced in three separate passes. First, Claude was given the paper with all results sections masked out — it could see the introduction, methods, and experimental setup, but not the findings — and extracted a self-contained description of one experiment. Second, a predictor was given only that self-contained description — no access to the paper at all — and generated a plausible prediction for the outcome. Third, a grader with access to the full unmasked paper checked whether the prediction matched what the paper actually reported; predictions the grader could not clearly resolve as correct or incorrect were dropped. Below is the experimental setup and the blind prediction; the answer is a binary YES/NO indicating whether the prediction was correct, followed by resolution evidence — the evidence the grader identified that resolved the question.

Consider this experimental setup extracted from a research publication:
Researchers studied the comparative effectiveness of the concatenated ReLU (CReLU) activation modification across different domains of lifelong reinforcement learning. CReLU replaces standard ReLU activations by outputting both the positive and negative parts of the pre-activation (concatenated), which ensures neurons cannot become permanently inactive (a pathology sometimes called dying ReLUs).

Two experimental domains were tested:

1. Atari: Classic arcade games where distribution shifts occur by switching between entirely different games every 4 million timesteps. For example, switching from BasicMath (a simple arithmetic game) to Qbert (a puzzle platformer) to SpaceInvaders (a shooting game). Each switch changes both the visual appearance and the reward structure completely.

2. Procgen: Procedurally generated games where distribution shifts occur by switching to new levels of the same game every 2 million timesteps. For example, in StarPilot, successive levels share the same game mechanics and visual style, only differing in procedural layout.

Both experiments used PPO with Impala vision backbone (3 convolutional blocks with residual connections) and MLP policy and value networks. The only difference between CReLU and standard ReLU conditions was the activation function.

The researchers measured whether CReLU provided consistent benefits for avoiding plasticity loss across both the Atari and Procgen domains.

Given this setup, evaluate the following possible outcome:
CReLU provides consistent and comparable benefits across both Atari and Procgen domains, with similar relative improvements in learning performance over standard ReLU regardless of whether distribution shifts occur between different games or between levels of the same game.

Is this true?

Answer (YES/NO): NO